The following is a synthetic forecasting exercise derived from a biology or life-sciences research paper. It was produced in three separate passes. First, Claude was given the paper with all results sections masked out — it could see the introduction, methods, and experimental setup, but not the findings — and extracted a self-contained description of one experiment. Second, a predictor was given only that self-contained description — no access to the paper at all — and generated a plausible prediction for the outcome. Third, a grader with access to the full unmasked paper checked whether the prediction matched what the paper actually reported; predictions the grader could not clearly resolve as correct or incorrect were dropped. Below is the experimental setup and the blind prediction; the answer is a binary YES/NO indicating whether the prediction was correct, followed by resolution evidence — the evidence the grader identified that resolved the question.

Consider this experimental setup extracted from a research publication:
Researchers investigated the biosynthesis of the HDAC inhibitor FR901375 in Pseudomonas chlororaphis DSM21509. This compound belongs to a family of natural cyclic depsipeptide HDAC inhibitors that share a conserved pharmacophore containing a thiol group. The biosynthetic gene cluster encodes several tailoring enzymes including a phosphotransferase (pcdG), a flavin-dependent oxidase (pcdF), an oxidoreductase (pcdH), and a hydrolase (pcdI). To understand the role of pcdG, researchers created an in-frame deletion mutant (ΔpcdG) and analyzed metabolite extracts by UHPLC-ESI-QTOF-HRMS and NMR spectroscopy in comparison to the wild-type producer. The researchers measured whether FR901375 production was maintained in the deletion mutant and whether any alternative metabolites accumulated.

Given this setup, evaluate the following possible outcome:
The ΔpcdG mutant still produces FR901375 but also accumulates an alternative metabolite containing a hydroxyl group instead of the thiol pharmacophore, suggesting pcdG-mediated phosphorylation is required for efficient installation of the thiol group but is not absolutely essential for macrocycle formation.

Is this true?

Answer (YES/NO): NO